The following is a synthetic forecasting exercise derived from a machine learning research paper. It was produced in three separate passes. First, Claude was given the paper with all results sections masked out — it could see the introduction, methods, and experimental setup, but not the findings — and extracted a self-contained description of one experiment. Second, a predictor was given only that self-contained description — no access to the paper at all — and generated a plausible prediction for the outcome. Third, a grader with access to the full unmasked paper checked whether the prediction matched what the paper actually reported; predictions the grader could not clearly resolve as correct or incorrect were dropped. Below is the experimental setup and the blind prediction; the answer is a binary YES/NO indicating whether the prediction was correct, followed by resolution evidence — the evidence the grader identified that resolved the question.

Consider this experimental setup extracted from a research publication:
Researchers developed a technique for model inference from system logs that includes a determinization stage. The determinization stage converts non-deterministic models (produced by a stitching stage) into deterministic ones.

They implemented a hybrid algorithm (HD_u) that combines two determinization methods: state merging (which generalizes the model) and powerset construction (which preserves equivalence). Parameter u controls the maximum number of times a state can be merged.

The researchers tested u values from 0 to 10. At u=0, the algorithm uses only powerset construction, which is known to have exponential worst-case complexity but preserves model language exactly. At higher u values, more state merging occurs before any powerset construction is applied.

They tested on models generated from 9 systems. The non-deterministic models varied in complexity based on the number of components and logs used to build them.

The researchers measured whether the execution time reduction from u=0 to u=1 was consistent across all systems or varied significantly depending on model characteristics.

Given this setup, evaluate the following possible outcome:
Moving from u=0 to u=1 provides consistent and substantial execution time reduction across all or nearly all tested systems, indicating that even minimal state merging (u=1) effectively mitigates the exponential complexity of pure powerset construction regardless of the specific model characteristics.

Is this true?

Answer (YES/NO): NO